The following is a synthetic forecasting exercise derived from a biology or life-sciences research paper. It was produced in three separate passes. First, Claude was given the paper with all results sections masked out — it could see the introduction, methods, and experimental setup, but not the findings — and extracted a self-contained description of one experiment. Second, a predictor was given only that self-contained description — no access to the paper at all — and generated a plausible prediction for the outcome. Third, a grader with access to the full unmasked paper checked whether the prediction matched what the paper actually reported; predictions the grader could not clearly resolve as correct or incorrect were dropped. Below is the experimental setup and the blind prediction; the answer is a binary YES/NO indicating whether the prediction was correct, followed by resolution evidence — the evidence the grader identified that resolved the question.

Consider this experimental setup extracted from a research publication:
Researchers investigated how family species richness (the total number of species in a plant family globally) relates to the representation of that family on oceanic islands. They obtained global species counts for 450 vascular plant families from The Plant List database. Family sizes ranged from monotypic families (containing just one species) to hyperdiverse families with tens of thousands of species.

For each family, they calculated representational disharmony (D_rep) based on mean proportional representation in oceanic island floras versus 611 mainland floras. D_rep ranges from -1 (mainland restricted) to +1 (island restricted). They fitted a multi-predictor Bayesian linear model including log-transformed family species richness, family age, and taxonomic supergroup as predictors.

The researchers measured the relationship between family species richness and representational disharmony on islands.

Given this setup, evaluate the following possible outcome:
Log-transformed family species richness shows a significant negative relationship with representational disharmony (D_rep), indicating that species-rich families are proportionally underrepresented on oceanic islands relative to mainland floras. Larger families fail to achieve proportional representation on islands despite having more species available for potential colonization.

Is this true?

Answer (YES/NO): NO